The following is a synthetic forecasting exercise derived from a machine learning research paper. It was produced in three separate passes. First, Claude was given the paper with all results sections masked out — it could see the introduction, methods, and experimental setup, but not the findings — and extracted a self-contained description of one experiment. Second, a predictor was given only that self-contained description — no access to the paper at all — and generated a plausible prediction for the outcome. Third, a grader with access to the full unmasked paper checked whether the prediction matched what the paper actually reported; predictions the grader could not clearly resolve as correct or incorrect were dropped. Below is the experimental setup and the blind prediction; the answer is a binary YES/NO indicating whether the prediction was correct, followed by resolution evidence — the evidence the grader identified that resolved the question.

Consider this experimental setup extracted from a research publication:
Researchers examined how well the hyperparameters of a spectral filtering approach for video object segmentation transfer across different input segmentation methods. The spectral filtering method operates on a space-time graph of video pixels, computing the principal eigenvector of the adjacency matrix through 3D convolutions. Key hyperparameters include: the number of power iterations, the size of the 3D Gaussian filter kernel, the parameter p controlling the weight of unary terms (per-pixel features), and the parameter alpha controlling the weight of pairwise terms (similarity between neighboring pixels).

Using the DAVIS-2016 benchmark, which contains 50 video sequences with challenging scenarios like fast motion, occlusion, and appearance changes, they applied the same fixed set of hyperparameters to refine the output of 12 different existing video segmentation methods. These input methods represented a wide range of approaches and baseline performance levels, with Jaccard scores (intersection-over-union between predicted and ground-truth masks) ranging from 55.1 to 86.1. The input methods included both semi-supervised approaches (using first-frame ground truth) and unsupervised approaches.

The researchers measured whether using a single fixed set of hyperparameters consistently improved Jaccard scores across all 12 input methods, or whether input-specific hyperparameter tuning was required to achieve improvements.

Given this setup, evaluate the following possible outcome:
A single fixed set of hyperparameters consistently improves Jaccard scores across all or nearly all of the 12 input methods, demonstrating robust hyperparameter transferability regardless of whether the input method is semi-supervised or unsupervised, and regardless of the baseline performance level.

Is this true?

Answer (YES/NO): YES